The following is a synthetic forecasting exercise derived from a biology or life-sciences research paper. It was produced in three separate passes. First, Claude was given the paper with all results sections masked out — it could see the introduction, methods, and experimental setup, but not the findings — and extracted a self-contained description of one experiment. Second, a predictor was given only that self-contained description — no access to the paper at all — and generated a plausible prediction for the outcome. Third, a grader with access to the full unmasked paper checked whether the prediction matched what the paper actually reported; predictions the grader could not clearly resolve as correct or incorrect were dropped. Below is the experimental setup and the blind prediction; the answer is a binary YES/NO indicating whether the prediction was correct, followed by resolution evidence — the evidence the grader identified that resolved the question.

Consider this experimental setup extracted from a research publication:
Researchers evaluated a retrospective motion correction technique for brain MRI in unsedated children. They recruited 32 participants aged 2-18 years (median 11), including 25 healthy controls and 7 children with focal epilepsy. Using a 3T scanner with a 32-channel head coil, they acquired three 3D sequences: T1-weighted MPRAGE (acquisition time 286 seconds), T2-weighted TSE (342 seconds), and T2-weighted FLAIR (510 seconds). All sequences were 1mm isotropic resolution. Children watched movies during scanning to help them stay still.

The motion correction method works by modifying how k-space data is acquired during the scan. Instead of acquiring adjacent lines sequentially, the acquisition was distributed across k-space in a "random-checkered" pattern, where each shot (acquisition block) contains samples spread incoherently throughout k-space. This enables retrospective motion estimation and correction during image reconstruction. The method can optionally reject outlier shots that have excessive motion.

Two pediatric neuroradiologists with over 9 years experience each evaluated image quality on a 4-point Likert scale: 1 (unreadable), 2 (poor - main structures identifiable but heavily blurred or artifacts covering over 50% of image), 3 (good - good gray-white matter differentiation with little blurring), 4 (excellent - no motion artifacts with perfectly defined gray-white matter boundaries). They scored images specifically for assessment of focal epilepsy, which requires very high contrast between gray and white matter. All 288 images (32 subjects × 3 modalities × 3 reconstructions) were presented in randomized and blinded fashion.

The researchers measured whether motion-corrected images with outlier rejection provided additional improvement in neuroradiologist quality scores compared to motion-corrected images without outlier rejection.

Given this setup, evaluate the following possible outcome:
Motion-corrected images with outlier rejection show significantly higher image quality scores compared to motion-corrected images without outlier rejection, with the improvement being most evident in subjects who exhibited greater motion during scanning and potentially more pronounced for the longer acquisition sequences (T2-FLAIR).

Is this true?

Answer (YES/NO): NO